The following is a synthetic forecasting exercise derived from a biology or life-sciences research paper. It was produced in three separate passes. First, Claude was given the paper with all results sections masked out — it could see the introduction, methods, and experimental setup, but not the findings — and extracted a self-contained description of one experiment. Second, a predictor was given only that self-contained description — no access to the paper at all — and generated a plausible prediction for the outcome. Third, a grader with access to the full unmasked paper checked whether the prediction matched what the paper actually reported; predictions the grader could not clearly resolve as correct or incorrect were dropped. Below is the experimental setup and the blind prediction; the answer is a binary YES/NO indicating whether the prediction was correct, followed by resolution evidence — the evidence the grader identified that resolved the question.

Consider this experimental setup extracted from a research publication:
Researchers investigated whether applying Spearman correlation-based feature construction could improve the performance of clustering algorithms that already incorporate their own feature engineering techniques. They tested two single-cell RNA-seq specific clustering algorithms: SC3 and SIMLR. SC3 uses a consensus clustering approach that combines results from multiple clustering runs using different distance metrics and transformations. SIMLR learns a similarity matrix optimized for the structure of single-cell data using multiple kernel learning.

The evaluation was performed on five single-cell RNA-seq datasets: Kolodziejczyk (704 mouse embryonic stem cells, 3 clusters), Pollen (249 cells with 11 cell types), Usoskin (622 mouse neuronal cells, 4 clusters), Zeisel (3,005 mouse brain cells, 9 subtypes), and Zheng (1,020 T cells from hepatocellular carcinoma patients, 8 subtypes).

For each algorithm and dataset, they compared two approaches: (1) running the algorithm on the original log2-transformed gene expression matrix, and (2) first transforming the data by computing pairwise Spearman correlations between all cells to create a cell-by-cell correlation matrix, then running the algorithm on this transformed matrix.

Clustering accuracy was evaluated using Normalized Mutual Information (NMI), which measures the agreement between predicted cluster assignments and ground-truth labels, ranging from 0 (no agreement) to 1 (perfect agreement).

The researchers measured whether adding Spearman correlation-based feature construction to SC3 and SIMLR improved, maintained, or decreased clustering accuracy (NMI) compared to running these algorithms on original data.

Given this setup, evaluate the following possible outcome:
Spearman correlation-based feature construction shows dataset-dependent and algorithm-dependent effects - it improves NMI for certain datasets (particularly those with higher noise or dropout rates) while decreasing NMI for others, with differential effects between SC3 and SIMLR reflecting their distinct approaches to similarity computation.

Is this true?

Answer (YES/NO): NO